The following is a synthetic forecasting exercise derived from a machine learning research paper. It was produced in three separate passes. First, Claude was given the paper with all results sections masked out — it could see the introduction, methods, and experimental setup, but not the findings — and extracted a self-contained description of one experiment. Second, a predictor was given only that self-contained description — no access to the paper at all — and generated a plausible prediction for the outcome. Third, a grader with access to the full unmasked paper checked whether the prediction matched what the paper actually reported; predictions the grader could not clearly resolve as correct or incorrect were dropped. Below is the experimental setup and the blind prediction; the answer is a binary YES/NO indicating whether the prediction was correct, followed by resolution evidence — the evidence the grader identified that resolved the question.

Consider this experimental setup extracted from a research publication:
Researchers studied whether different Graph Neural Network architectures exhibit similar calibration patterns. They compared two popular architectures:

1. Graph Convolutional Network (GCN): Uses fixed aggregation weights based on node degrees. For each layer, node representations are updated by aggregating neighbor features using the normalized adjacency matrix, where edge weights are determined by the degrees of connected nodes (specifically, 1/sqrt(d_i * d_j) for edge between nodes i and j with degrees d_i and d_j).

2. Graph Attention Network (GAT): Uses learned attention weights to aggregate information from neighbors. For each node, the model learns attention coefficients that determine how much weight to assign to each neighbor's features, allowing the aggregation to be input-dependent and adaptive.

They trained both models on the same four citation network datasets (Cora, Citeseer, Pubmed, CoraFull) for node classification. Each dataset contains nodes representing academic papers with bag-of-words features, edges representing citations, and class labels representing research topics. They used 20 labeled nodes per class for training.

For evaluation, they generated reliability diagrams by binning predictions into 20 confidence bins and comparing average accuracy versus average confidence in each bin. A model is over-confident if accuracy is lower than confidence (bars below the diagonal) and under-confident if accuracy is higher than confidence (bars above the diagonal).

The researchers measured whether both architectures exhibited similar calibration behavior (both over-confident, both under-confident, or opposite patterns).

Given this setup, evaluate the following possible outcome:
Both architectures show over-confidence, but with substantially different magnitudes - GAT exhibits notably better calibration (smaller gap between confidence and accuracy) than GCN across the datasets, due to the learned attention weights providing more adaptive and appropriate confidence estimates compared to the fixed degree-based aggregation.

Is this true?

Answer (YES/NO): NO